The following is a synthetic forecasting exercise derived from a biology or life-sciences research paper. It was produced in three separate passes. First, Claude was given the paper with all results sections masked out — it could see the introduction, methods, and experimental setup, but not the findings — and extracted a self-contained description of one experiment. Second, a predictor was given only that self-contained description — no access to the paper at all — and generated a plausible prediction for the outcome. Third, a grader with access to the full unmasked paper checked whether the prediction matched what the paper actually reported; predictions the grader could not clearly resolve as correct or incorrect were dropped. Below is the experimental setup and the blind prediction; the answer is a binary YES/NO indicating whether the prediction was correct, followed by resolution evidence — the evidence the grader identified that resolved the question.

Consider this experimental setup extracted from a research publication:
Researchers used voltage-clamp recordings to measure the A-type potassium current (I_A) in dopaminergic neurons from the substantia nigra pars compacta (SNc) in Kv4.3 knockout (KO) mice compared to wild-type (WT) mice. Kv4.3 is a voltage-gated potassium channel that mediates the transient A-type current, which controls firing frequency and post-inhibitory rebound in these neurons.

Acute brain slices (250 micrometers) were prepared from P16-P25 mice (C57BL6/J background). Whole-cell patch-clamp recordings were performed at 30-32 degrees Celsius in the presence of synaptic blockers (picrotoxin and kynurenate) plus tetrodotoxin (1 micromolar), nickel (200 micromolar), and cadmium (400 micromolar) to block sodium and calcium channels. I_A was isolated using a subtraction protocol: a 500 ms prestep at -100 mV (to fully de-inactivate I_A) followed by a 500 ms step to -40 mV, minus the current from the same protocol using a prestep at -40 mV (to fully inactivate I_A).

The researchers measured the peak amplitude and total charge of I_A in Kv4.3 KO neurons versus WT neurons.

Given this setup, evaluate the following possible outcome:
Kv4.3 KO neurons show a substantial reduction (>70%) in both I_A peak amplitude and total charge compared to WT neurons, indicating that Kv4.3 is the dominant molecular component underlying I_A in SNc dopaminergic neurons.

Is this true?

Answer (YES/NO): YES